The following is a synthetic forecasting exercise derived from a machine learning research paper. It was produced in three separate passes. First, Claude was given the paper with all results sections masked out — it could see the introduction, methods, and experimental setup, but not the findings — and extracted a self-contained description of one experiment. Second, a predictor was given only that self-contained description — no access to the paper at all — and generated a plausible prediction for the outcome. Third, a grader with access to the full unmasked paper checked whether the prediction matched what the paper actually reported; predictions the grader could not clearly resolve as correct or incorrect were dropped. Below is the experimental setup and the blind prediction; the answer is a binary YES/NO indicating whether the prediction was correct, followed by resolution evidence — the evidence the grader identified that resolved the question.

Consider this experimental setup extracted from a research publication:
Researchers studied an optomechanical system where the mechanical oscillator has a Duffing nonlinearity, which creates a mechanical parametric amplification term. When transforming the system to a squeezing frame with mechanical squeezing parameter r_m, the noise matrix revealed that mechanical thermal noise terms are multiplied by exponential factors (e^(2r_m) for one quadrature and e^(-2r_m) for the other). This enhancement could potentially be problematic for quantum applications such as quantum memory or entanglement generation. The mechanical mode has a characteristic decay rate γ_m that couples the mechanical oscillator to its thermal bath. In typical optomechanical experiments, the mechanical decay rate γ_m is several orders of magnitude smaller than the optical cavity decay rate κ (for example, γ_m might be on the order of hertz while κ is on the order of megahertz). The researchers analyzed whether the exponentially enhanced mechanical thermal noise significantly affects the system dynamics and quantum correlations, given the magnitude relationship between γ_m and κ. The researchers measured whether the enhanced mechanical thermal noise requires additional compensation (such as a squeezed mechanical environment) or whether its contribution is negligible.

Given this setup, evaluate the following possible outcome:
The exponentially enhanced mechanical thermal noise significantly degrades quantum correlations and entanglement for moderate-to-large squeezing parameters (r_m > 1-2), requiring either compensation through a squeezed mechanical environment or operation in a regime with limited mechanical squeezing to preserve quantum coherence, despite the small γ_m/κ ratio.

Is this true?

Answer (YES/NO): NO